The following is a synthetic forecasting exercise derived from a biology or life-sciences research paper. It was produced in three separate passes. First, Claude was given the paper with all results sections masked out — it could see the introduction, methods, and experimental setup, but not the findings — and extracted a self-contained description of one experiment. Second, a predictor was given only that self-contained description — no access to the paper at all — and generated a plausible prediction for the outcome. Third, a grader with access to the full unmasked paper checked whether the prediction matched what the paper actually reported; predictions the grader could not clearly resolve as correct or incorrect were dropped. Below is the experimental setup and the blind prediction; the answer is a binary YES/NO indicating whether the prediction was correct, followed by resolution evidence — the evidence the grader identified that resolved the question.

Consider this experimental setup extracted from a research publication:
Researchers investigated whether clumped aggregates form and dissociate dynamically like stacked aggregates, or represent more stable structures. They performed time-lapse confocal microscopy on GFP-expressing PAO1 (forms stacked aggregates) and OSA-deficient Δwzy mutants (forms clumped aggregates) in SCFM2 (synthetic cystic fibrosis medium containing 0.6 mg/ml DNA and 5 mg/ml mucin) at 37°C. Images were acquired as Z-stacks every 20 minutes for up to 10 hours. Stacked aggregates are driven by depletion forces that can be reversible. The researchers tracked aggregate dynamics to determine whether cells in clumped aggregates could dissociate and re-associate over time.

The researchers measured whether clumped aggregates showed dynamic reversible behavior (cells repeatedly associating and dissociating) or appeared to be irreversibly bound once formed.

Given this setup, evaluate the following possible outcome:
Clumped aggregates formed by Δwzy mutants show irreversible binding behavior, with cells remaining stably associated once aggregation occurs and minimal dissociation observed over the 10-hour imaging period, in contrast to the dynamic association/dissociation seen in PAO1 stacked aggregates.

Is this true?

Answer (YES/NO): YES